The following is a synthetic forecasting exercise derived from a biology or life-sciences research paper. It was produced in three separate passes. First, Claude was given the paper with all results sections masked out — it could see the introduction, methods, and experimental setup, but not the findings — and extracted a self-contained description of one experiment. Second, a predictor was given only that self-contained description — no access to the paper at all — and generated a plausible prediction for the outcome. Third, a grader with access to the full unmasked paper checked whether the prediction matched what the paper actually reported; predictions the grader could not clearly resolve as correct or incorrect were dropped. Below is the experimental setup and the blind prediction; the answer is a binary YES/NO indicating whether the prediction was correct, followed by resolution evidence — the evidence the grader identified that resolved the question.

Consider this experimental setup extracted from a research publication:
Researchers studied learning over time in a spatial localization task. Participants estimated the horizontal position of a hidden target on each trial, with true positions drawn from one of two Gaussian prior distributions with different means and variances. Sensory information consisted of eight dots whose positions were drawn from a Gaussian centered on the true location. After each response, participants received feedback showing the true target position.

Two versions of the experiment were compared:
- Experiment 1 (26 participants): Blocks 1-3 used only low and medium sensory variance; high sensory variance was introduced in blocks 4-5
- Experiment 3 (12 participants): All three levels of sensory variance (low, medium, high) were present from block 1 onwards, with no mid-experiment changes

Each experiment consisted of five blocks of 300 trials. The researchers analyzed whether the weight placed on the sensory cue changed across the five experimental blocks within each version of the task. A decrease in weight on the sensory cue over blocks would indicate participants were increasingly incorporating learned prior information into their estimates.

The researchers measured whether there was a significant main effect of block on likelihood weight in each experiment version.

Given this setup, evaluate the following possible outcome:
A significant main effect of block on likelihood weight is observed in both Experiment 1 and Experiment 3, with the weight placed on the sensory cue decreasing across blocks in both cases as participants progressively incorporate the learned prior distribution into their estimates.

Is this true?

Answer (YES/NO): NO